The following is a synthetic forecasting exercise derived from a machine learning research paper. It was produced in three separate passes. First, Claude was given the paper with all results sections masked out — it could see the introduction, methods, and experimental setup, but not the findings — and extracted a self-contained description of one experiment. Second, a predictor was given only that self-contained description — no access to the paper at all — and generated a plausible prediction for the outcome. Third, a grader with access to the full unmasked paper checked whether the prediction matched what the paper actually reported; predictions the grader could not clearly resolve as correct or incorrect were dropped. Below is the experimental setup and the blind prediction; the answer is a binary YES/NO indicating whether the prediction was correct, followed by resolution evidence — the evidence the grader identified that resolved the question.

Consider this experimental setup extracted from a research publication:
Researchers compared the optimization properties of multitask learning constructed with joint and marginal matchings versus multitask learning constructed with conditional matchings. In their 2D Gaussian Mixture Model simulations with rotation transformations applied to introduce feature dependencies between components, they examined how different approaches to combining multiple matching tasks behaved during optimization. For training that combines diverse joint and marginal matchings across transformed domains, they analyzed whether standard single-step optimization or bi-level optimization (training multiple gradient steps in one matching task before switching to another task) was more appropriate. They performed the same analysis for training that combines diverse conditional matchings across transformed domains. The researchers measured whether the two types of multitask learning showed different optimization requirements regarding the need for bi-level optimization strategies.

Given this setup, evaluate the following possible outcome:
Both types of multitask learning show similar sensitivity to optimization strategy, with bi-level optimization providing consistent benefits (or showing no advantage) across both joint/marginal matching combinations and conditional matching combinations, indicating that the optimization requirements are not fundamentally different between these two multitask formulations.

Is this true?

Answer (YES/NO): NO